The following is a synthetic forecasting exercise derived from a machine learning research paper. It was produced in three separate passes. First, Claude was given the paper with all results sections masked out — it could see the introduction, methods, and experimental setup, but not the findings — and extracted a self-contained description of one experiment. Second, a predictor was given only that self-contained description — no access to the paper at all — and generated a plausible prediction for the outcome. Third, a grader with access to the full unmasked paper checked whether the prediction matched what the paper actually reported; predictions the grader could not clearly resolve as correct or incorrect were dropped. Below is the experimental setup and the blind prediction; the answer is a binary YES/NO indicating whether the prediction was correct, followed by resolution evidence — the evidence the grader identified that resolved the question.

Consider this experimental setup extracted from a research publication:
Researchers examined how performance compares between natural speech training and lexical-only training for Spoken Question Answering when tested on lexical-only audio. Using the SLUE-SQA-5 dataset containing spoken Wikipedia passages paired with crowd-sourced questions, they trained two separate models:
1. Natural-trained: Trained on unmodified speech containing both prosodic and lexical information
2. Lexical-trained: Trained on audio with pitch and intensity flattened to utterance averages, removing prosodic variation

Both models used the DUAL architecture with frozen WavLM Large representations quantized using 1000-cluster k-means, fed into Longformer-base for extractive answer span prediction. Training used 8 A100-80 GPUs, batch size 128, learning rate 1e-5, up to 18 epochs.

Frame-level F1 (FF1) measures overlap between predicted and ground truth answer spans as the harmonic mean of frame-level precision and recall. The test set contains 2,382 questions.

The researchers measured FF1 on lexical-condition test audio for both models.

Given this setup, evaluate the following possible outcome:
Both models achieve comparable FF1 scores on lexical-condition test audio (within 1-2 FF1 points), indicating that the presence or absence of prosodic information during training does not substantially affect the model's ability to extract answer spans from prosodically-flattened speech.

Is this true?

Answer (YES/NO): NO